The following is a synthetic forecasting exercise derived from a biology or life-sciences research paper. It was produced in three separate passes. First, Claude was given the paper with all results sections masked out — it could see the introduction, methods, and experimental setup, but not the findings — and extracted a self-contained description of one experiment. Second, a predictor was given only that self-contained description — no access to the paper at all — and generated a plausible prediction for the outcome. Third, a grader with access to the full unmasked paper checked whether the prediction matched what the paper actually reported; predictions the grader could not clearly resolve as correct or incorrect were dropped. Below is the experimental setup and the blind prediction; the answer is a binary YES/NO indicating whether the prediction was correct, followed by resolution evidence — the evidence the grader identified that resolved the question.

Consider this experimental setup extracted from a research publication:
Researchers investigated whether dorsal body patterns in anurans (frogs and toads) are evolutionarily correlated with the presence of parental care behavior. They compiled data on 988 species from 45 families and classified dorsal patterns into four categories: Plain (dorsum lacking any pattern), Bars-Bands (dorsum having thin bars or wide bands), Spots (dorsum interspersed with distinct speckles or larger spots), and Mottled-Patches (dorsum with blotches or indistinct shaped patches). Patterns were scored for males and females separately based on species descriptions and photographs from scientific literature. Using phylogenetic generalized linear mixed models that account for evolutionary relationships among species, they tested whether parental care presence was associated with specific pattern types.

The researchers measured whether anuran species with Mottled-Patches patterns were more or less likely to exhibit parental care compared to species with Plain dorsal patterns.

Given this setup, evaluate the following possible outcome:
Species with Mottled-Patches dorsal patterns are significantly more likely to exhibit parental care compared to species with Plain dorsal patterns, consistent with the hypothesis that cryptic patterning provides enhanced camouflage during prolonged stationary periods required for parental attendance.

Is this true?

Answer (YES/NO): NO